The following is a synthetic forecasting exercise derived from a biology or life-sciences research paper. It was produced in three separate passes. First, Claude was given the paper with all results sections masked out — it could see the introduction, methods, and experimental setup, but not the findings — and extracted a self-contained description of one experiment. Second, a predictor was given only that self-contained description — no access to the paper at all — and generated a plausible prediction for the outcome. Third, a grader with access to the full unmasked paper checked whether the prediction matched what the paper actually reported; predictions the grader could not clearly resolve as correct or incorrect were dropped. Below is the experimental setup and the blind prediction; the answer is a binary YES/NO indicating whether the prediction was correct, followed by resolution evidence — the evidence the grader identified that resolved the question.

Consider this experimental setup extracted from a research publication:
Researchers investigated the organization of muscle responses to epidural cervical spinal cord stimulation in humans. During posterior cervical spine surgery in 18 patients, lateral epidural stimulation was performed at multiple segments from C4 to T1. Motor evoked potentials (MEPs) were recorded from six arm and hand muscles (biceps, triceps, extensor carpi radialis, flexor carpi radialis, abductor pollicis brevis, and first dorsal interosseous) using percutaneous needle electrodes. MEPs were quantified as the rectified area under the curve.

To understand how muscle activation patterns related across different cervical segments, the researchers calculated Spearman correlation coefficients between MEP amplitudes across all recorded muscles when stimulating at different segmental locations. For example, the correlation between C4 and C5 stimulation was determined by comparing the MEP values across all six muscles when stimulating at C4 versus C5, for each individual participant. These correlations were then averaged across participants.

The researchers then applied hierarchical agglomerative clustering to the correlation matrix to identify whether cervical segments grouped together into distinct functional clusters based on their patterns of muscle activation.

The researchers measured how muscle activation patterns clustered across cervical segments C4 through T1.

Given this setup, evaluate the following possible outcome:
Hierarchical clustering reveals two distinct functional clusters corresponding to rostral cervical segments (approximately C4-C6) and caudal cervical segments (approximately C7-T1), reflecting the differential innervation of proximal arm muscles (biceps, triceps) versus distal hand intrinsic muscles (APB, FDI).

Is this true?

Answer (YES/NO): YES